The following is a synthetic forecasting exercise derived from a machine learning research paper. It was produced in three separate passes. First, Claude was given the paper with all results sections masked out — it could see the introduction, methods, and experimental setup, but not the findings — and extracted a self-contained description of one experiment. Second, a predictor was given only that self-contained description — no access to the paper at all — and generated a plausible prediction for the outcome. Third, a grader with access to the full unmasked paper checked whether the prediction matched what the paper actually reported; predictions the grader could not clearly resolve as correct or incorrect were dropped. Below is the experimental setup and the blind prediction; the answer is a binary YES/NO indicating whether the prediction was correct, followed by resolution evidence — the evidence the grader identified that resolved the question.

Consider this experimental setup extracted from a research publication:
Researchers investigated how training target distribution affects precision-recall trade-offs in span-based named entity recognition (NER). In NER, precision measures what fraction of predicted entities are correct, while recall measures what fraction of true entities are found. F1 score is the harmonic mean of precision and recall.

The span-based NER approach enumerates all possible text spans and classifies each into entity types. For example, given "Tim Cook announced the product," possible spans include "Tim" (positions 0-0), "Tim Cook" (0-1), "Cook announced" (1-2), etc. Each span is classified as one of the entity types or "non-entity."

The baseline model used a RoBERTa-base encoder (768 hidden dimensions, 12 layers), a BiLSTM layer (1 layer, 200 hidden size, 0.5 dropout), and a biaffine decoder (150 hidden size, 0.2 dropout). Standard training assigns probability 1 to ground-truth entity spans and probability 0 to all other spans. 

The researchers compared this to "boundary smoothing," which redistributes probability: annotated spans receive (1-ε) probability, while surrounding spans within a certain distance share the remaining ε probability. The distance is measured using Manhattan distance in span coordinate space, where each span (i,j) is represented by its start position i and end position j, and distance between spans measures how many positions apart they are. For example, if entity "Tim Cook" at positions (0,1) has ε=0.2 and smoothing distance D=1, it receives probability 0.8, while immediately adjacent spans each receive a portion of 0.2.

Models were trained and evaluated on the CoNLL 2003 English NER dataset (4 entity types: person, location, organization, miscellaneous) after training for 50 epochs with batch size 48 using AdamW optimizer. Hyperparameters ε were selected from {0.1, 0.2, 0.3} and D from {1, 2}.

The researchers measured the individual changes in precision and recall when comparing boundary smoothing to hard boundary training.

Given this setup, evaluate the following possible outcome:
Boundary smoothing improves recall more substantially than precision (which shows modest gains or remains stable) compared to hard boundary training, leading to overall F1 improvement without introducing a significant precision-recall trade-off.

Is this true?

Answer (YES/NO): NO